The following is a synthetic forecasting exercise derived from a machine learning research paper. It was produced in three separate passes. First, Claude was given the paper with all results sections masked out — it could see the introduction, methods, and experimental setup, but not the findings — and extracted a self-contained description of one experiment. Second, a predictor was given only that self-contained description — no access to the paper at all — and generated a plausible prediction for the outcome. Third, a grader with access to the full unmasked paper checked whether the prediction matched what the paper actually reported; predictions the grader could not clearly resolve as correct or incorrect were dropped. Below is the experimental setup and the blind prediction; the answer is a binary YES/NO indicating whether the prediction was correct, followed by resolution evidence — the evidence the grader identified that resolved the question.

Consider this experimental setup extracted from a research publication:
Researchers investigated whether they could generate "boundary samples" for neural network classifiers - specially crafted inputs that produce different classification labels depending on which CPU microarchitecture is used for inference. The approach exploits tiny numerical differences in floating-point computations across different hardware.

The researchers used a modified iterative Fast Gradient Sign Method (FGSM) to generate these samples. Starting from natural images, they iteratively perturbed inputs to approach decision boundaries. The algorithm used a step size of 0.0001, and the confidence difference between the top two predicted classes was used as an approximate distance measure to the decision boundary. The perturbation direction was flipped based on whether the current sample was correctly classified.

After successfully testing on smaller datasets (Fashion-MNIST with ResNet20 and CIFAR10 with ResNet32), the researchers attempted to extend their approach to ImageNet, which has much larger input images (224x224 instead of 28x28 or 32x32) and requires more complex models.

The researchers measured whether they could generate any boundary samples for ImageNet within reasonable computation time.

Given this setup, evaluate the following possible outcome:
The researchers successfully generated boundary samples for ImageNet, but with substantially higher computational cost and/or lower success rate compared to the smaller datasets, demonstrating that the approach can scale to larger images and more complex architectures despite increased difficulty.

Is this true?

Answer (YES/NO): NO